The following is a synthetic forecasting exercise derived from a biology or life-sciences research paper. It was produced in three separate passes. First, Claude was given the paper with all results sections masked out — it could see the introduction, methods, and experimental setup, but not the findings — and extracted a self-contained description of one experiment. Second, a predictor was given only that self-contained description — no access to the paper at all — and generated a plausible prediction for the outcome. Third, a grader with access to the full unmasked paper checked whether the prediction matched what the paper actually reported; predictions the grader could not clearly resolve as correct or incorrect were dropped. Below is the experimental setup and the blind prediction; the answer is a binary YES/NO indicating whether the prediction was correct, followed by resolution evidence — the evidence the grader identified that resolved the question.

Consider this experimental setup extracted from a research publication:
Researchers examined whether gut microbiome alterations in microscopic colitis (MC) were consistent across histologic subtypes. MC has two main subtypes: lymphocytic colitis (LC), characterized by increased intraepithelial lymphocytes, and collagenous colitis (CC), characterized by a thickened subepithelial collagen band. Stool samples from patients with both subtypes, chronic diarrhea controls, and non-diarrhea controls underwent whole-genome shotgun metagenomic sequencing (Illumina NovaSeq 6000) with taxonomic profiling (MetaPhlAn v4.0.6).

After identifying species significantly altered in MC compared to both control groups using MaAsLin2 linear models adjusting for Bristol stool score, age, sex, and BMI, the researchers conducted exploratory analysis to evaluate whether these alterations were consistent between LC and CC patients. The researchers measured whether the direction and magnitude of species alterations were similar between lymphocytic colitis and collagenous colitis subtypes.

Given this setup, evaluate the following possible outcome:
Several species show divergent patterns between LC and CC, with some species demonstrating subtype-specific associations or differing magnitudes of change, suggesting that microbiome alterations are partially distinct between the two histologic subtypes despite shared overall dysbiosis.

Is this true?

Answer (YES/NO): YES